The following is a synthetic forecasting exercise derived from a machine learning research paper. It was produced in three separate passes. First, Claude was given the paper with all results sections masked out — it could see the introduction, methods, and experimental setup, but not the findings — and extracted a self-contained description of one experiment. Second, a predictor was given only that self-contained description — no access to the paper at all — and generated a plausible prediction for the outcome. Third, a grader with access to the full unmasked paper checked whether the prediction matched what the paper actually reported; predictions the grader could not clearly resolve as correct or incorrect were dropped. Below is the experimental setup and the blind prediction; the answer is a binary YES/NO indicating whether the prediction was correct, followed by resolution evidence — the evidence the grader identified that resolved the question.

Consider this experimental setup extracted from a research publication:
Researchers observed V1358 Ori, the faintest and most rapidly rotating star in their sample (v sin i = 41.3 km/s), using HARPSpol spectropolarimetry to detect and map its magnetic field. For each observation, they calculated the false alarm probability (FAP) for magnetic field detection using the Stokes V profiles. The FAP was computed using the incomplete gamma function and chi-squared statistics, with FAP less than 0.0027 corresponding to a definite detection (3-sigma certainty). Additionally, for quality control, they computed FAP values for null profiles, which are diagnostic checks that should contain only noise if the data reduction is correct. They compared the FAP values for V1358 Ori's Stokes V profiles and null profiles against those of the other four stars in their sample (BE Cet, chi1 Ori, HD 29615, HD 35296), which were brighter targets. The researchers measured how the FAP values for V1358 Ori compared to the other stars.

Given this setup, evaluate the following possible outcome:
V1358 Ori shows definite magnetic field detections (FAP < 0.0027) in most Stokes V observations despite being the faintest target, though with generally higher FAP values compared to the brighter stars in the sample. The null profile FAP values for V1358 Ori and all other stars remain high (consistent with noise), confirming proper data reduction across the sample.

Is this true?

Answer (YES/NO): NO